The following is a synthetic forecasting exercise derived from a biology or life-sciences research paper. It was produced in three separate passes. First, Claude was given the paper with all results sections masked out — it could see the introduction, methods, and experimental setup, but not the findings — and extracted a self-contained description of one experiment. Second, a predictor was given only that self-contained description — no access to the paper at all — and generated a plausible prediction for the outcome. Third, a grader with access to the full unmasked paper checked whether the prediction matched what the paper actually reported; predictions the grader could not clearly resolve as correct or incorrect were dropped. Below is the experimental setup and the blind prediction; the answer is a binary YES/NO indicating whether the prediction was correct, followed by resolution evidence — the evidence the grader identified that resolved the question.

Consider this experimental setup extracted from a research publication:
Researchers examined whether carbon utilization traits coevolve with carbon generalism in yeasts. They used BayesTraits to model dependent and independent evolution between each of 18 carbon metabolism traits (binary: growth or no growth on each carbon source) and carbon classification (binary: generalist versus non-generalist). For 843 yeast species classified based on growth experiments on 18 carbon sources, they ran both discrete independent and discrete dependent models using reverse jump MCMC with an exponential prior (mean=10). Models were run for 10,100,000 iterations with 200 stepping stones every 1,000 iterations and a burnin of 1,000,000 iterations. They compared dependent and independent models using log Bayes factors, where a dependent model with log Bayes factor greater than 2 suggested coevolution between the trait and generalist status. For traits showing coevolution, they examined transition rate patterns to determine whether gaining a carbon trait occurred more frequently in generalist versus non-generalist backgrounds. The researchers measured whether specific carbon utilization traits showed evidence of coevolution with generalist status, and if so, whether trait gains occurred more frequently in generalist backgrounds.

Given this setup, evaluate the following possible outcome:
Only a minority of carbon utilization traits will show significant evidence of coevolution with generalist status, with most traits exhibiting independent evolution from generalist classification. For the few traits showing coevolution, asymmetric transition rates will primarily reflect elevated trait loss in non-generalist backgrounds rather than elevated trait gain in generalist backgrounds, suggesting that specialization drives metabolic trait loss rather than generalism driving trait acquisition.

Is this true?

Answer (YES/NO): NO